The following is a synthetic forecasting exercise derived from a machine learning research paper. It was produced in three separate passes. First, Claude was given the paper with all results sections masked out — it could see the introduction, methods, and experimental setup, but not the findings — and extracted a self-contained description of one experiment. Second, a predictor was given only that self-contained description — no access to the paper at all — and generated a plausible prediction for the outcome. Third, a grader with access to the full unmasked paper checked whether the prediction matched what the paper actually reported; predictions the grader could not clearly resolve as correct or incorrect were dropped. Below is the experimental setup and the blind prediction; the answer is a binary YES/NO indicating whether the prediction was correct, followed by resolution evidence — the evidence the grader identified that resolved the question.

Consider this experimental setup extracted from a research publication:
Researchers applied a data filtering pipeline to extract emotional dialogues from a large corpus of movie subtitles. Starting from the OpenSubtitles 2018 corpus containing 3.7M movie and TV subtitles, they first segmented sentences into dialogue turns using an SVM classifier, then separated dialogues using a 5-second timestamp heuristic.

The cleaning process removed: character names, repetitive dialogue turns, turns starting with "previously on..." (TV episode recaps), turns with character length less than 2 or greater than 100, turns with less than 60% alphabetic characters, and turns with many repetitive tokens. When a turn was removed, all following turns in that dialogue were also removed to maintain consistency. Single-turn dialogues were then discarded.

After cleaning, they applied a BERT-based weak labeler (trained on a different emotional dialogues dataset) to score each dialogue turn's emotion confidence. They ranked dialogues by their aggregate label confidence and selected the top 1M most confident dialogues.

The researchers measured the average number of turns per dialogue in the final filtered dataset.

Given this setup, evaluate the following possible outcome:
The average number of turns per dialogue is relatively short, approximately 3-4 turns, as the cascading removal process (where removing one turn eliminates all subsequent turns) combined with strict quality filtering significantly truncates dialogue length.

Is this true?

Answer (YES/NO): NO